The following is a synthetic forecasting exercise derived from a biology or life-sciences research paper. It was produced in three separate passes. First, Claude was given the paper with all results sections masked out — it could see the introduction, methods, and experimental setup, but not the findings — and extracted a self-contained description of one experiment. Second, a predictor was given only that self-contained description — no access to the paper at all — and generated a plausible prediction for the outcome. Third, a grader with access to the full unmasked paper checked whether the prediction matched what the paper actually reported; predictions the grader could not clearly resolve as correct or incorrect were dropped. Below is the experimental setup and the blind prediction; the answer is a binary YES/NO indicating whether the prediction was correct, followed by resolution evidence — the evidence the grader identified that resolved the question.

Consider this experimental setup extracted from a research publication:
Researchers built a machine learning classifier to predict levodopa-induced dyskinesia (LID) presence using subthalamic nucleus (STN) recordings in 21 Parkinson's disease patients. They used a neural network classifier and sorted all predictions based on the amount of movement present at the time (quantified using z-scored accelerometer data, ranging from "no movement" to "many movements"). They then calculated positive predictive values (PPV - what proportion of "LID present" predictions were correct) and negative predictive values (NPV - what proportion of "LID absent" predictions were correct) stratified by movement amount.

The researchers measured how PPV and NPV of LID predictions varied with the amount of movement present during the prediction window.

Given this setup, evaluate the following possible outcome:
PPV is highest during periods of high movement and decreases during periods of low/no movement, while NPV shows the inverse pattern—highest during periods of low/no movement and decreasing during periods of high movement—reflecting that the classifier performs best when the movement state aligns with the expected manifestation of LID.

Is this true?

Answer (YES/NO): YES